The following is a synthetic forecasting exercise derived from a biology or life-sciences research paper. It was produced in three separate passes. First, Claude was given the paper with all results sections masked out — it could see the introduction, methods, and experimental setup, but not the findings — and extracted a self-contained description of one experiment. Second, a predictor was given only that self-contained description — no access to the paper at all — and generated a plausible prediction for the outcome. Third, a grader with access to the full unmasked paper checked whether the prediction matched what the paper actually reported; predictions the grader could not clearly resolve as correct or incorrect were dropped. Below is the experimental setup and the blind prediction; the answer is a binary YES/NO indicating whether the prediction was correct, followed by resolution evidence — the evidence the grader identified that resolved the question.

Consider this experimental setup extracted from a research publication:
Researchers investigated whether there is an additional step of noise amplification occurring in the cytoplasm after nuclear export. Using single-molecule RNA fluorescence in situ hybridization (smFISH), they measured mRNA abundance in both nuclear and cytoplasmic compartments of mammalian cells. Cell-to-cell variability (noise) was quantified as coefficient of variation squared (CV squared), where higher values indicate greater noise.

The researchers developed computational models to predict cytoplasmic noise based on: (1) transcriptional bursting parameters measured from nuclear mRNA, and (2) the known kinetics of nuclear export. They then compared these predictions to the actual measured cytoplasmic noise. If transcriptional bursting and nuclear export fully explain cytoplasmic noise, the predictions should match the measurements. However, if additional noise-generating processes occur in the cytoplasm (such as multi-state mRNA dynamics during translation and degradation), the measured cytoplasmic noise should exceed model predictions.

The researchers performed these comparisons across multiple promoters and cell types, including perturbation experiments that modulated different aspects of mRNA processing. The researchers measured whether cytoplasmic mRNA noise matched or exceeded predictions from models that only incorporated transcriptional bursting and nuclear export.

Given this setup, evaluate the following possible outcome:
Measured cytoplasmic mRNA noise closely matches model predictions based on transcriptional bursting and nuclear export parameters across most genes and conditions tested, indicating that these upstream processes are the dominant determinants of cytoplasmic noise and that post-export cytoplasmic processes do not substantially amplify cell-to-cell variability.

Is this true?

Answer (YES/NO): NO